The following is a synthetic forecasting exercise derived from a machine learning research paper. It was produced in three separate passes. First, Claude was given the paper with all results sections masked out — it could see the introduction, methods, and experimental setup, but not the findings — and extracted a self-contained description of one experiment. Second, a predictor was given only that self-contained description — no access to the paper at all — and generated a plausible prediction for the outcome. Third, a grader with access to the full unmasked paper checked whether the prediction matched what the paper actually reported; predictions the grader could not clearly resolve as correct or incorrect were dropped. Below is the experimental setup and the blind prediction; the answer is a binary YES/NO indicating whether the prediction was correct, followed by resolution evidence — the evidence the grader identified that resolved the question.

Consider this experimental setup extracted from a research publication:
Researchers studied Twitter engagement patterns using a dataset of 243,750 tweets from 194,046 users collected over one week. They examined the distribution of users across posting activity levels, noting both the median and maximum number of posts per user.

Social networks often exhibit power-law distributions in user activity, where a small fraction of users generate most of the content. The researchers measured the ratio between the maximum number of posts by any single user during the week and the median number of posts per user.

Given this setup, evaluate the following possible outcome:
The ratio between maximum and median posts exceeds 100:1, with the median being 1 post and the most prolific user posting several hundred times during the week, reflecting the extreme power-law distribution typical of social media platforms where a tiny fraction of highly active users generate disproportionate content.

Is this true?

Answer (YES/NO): NO